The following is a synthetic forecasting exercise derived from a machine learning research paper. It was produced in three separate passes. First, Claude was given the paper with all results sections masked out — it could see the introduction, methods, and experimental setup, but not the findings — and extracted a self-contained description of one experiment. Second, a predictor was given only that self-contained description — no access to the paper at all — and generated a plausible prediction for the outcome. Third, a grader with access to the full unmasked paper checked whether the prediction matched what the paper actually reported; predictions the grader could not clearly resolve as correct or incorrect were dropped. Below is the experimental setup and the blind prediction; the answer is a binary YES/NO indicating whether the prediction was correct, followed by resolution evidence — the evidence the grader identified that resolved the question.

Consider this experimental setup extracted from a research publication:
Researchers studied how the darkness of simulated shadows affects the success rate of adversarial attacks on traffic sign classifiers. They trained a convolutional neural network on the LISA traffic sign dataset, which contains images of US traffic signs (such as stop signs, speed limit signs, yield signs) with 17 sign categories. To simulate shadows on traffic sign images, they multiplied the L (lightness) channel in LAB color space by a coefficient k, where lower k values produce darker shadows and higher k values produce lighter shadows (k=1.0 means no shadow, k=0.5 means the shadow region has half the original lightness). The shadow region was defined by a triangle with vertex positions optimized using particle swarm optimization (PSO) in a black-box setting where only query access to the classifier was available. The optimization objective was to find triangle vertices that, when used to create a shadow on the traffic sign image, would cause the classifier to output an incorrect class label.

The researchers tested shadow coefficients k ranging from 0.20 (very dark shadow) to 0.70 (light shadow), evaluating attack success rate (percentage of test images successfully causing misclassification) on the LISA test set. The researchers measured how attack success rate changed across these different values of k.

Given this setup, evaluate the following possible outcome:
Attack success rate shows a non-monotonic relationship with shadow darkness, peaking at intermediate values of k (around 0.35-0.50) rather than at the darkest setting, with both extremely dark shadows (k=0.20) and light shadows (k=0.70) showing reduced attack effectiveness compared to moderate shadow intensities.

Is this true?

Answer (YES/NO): NO